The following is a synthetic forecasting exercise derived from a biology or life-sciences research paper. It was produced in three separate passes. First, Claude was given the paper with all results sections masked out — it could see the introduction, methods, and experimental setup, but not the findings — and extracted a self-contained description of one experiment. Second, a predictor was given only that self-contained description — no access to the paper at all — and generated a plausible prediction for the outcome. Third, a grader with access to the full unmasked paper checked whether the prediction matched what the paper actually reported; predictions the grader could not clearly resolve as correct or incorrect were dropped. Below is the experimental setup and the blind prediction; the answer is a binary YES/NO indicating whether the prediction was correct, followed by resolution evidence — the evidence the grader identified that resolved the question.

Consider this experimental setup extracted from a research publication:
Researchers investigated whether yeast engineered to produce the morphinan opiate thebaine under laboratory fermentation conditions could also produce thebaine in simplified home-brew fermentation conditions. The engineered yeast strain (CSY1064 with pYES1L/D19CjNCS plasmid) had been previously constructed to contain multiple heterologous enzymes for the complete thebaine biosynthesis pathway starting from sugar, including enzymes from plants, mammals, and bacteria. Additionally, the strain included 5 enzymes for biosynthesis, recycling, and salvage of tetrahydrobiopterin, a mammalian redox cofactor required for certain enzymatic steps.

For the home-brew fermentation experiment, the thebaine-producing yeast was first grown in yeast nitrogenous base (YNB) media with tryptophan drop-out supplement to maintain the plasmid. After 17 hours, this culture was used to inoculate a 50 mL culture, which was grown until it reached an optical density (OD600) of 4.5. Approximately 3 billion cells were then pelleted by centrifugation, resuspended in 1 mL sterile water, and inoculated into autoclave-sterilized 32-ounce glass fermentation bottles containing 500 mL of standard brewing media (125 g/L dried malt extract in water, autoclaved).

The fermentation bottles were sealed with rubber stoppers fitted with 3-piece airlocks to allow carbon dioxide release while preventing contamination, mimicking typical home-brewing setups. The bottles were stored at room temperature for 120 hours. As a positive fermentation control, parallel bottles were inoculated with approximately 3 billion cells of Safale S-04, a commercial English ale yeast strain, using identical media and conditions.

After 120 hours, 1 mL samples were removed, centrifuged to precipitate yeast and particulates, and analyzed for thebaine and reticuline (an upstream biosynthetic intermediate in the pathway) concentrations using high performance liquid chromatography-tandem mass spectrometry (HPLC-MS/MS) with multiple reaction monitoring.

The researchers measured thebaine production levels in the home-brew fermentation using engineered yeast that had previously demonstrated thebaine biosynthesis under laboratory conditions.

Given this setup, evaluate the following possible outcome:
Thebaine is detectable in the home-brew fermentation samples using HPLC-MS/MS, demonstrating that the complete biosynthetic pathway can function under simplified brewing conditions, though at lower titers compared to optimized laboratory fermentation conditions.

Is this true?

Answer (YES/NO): NO